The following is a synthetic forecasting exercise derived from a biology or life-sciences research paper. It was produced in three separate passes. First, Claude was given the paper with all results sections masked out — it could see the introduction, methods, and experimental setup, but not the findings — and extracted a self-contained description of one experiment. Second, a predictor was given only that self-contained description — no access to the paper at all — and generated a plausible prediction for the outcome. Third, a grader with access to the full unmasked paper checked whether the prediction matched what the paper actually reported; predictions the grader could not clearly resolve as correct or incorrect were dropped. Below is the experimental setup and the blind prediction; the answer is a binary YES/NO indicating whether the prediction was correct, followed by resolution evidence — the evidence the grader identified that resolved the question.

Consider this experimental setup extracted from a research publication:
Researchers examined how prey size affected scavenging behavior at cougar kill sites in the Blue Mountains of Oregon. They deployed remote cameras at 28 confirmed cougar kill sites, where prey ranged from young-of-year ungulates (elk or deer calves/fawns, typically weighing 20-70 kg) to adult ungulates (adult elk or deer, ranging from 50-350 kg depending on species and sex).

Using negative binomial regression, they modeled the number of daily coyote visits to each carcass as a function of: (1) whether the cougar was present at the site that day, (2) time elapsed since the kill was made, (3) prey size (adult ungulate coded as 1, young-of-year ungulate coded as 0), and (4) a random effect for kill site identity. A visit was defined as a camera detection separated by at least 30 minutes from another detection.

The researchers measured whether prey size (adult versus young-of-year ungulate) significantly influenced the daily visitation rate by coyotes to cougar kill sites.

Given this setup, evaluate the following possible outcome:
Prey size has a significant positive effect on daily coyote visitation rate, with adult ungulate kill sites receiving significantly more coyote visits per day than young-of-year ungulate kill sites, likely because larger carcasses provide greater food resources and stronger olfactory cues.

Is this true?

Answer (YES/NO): NO